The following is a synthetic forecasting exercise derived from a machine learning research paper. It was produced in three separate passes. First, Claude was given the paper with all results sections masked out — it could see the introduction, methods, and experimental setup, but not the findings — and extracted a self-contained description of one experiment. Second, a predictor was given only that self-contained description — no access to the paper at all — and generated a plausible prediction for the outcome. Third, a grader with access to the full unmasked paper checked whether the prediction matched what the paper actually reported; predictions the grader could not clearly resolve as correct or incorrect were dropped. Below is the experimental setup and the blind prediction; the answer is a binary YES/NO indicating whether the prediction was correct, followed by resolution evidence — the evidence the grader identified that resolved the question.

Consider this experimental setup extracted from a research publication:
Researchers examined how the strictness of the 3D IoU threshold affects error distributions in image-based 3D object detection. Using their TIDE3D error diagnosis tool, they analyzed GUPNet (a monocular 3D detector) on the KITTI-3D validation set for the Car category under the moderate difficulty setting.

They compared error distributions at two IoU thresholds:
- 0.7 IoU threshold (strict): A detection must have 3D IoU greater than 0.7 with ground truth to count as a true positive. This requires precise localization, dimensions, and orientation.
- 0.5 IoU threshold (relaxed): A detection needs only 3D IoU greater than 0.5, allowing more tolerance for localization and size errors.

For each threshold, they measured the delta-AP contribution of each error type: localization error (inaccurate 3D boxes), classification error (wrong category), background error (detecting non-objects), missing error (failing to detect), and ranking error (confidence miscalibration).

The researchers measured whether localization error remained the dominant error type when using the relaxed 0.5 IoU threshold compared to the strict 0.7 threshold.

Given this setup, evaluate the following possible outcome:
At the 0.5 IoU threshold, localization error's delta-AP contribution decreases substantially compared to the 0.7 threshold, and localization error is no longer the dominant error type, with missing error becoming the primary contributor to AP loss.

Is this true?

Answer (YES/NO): NO